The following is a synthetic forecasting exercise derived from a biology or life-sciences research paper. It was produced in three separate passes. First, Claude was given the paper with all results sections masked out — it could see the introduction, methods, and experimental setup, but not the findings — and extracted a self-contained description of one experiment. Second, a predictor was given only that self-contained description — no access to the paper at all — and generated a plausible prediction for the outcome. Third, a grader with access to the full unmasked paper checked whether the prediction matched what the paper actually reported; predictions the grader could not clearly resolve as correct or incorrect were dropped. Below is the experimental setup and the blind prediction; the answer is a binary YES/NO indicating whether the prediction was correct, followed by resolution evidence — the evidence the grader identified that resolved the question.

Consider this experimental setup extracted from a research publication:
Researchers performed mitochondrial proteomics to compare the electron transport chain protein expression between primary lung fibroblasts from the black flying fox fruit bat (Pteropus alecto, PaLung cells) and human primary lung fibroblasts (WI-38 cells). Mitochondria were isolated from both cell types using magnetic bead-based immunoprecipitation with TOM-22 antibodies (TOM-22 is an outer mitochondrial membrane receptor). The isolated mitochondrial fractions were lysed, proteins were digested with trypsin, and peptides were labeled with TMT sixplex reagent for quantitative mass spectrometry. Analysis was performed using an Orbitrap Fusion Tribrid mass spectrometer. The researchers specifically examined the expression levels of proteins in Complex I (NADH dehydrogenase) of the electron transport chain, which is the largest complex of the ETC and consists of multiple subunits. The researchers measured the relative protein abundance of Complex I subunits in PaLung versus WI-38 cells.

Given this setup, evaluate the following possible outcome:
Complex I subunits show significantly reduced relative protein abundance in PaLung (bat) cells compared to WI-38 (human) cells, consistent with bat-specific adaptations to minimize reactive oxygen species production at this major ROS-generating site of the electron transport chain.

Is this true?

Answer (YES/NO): NO